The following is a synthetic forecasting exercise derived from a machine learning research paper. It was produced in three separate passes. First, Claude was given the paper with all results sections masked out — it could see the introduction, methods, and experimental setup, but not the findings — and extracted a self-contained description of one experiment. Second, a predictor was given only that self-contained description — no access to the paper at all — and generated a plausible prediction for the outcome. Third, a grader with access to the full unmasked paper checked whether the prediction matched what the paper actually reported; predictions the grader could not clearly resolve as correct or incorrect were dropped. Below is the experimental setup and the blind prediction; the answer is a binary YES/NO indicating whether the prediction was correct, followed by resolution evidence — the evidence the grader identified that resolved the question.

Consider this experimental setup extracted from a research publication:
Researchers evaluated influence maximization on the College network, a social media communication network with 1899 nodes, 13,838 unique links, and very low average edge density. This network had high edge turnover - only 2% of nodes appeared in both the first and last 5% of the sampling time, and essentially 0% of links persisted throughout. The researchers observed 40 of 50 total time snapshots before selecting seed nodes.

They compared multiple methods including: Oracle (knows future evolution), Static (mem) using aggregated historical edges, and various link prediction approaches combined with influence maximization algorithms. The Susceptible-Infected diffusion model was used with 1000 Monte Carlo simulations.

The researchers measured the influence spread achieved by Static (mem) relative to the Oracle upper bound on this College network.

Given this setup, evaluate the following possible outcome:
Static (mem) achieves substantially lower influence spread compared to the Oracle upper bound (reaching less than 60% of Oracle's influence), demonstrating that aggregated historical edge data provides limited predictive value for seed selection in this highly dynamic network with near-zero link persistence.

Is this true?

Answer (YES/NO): NO